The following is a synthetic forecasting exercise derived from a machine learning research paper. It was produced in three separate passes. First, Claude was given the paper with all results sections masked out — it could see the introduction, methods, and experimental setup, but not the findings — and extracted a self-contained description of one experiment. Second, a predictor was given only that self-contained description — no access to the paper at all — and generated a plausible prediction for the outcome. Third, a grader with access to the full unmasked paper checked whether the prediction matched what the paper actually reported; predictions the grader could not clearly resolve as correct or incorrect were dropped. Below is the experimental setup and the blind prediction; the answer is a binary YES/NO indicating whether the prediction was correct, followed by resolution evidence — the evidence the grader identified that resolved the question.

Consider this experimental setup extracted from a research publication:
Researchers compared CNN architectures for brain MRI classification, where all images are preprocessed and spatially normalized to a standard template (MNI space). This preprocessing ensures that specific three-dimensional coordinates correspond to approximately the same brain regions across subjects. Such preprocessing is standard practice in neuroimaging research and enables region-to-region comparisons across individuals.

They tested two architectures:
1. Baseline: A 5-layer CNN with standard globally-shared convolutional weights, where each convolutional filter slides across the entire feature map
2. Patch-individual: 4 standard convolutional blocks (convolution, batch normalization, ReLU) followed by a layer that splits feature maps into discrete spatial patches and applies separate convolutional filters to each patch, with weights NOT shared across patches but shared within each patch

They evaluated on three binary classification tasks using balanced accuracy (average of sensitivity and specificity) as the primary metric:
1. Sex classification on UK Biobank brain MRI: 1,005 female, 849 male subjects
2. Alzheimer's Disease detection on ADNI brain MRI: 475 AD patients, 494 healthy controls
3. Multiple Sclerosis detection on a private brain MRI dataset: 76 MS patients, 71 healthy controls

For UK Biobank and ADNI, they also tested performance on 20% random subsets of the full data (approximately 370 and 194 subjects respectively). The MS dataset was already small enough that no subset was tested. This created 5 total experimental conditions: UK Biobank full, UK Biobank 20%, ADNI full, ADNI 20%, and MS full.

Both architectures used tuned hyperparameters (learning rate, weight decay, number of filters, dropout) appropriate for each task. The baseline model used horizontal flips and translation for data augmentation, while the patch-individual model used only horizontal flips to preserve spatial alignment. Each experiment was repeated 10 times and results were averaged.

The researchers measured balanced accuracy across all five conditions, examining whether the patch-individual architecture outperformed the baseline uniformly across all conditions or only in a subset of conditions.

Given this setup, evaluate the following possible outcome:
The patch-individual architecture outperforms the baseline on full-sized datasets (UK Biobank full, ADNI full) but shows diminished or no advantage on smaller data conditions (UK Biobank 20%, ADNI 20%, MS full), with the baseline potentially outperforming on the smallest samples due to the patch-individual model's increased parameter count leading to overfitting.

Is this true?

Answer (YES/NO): NO